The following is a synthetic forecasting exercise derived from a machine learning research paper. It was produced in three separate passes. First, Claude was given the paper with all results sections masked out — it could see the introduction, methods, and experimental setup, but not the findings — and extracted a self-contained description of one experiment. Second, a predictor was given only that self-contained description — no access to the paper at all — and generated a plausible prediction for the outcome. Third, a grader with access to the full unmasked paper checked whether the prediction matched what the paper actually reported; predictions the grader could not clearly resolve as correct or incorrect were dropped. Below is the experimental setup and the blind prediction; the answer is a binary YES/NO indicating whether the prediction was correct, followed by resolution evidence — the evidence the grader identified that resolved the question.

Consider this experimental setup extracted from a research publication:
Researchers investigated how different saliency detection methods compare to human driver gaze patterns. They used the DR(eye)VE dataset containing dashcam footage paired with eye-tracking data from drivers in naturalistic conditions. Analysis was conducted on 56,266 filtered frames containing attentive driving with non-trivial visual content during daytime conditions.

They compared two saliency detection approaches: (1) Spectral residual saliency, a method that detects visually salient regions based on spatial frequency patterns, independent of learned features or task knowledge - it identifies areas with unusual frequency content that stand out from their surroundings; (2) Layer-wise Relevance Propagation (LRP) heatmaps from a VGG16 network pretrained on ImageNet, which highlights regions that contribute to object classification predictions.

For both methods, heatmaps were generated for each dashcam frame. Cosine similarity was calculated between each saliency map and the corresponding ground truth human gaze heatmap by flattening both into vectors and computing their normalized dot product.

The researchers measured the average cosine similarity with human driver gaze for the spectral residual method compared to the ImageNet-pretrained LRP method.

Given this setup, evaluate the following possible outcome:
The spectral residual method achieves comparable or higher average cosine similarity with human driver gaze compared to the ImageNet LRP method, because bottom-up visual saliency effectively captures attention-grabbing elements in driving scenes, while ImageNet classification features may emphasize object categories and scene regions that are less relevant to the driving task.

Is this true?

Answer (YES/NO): NO